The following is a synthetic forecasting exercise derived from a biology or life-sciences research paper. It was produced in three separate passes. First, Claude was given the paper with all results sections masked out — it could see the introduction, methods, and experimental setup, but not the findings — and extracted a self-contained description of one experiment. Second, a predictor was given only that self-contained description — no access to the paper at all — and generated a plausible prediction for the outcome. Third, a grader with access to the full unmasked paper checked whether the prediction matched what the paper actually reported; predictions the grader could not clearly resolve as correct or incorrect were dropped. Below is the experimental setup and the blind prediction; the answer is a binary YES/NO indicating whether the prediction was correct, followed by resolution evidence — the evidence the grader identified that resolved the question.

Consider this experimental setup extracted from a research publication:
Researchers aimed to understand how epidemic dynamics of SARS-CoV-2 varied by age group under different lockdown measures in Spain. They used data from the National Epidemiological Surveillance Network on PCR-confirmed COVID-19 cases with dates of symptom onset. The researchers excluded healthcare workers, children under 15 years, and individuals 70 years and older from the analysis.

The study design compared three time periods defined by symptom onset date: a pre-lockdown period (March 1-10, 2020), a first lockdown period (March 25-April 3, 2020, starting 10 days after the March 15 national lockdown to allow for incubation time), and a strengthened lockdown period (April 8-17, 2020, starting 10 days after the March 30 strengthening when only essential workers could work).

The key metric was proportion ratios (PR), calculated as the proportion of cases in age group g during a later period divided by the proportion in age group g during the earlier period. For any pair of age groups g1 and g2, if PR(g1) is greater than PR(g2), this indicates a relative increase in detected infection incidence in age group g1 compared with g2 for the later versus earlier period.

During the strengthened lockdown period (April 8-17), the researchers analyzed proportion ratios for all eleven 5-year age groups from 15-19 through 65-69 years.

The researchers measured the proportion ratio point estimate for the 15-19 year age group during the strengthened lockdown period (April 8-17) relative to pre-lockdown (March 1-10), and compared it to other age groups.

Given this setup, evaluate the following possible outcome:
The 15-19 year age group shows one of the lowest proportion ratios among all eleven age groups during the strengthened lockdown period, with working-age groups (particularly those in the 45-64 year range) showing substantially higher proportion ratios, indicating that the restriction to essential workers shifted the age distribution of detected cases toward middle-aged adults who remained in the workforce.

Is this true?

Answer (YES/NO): NO